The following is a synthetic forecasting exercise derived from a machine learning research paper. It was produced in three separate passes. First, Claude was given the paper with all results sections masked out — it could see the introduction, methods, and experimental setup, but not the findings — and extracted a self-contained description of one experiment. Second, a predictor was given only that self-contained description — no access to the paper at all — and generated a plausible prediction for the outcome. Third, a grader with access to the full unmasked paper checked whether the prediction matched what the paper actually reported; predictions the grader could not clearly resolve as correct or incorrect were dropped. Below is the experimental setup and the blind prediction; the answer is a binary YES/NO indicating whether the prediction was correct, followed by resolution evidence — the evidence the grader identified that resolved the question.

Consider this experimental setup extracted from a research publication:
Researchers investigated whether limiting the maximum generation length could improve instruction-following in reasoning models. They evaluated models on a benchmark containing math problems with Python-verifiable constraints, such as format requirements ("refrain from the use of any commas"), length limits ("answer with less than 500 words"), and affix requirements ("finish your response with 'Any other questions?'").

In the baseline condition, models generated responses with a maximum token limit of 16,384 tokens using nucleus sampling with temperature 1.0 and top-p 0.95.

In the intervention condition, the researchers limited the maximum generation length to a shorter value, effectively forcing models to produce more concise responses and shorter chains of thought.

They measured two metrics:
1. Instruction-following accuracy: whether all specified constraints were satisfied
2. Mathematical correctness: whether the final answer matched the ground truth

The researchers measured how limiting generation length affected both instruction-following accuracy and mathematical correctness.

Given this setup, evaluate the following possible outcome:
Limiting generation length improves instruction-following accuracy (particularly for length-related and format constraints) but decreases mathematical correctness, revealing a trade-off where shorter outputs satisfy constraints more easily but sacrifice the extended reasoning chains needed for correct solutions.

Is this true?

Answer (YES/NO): YES